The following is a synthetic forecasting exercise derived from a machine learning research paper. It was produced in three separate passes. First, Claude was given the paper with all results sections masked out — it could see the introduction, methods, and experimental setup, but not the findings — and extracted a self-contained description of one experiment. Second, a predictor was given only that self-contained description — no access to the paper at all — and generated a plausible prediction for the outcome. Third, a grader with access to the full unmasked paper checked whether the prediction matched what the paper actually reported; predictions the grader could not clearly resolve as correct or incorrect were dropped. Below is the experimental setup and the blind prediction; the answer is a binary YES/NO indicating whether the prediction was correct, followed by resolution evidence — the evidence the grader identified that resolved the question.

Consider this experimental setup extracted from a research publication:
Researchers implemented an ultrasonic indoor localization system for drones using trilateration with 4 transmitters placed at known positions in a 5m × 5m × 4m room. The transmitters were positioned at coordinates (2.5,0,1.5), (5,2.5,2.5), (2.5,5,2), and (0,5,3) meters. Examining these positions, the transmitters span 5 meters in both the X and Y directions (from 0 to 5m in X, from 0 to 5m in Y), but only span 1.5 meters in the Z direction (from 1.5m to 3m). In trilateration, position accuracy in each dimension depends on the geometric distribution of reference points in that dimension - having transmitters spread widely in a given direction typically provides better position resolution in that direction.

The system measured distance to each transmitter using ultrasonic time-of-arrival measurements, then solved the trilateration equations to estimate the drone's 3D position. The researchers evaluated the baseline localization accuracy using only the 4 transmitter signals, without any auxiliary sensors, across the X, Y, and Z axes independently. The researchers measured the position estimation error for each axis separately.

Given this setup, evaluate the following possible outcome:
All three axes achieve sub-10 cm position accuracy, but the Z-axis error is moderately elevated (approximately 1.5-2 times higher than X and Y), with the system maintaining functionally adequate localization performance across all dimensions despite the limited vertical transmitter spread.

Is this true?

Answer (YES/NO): NO